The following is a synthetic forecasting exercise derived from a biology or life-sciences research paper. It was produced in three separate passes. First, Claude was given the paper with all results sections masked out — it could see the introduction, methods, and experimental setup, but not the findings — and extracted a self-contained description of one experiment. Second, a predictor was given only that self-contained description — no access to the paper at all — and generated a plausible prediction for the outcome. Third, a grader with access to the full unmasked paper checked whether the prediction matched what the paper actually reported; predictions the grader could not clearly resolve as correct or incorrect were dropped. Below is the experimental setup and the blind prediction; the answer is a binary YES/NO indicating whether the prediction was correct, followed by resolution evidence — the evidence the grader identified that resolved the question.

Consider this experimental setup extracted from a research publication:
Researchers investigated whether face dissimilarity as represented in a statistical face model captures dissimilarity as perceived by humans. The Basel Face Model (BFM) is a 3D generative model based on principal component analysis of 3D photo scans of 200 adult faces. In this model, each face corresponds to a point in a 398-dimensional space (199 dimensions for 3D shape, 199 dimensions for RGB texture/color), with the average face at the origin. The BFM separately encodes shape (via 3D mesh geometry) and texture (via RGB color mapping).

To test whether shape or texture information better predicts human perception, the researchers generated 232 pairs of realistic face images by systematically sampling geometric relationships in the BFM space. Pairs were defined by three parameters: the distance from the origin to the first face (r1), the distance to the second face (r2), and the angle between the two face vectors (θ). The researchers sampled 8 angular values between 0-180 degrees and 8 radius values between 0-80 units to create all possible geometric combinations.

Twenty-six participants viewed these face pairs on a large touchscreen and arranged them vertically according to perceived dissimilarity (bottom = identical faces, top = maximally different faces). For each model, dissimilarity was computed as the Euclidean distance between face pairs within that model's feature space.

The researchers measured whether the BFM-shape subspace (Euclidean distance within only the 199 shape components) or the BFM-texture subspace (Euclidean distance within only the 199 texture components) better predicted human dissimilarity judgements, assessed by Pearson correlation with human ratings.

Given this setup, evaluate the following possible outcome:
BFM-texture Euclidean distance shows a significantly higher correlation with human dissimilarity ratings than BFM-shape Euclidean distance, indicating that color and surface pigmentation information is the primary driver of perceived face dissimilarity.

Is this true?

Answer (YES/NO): NO